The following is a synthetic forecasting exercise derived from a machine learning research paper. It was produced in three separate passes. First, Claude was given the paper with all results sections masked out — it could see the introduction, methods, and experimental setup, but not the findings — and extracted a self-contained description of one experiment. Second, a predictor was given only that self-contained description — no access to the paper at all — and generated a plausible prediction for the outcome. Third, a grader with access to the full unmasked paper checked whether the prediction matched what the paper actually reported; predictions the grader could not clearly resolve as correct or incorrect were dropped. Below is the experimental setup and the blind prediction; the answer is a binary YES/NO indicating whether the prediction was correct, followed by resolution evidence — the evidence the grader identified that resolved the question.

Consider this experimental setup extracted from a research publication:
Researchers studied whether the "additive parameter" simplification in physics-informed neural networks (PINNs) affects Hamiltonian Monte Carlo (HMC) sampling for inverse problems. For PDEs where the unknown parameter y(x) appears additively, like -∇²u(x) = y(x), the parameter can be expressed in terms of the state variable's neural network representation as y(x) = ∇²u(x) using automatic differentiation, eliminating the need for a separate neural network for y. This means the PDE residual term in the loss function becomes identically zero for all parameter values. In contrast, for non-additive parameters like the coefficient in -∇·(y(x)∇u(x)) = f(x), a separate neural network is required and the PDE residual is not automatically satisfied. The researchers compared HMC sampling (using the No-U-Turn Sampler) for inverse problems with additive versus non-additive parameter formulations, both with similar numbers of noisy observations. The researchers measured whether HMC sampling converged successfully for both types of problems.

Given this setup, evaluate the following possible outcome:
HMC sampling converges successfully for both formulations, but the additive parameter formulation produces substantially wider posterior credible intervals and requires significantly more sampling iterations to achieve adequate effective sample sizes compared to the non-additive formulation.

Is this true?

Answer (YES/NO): NO